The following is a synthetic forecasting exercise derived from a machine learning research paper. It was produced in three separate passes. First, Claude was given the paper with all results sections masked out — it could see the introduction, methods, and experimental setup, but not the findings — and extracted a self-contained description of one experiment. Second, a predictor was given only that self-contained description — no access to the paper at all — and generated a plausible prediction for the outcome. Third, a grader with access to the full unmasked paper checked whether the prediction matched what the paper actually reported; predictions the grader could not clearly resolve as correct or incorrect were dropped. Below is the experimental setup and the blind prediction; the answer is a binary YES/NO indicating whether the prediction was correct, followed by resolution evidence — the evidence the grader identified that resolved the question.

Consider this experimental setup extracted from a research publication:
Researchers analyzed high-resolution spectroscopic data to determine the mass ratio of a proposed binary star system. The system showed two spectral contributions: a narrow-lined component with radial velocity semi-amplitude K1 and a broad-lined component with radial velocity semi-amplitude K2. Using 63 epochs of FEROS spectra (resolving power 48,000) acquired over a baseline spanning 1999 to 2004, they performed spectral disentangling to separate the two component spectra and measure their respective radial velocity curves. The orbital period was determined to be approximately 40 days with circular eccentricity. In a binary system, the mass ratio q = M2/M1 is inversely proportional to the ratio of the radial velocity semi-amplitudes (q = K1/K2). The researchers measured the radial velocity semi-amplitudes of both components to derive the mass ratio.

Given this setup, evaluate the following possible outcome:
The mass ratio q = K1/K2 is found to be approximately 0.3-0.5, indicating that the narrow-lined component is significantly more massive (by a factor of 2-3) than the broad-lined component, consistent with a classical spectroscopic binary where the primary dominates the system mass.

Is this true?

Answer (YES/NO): NO